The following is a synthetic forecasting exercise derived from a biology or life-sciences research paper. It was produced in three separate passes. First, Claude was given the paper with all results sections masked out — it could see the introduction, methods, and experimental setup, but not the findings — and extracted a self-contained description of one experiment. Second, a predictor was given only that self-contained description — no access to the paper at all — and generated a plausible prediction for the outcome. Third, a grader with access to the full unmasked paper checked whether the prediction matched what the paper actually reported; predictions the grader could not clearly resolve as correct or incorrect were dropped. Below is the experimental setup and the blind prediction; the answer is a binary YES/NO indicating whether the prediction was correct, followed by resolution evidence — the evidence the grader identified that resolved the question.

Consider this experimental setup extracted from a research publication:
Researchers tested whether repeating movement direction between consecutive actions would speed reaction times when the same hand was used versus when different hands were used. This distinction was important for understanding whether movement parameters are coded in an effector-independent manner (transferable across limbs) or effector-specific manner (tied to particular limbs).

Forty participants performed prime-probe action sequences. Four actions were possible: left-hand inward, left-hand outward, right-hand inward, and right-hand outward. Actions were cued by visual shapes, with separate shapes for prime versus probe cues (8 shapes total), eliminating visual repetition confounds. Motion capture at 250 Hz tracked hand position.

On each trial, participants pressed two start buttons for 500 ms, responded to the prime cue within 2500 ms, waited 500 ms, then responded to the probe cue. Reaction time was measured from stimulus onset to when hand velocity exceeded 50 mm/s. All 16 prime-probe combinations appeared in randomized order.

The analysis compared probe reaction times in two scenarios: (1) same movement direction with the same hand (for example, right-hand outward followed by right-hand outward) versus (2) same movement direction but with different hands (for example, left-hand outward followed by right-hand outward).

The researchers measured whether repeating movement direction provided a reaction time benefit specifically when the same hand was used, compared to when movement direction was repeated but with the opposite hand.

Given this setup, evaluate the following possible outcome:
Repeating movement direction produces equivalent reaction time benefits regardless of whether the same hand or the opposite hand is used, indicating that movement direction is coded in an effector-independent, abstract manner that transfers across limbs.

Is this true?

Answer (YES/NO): NO